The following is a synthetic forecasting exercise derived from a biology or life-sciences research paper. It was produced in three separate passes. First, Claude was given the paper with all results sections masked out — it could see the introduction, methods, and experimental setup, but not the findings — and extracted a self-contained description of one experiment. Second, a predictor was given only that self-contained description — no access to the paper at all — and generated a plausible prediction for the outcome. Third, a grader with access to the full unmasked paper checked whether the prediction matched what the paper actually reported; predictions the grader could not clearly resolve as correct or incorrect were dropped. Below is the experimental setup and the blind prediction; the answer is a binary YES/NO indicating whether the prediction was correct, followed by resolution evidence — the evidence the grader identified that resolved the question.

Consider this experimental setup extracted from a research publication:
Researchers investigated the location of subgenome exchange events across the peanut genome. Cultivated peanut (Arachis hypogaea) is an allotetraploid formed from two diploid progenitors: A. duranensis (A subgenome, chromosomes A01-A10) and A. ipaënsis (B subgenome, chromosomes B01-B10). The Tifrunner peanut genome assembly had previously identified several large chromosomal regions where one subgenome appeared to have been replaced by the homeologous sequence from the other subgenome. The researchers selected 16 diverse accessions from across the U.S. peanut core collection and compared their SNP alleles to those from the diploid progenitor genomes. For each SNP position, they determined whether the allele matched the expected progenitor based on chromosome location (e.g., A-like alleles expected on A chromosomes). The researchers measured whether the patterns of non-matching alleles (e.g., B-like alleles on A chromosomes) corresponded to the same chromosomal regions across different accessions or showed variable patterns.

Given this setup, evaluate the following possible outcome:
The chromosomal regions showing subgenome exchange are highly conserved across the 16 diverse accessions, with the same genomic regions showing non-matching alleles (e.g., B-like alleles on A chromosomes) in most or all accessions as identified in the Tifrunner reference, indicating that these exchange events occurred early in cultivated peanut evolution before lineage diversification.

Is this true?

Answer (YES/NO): NO